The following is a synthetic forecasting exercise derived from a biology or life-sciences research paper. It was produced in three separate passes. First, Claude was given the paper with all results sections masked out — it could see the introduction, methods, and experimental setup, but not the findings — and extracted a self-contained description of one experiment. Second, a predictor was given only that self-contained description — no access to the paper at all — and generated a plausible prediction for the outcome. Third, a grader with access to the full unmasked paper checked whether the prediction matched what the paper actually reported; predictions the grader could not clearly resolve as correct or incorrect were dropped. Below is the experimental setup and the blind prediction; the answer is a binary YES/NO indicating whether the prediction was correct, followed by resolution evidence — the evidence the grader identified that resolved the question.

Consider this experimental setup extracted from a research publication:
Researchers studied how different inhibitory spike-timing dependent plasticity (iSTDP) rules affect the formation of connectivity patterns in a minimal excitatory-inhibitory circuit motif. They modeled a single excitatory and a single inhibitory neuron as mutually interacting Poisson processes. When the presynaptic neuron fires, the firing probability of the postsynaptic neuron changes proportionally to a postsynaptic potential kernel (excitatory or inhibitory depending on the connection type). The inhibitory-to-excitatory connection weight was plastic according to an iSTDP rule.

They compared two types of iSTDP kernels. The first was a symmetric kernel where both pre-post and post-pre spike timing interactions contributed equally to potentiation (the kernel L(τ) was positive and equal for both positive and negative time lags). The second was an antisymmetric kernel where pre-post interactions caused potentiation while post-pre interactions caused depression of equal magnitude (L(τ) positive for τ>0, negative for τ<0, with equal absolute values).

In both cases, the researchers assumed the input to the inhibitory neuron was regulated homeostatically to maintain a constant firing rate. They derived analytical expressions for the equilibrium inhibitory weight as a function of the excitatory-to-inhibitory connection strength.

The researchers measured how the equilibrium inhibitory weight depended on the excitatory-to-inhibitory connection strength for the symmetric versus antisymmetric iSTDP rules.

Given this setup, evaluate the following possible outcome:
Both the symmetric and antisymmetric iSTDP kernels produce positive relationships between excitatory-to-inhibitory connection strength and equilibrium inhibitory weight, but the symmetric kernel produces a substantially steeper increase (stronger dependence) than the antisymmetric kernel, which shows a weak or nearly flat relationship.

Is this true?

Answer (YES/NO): NO